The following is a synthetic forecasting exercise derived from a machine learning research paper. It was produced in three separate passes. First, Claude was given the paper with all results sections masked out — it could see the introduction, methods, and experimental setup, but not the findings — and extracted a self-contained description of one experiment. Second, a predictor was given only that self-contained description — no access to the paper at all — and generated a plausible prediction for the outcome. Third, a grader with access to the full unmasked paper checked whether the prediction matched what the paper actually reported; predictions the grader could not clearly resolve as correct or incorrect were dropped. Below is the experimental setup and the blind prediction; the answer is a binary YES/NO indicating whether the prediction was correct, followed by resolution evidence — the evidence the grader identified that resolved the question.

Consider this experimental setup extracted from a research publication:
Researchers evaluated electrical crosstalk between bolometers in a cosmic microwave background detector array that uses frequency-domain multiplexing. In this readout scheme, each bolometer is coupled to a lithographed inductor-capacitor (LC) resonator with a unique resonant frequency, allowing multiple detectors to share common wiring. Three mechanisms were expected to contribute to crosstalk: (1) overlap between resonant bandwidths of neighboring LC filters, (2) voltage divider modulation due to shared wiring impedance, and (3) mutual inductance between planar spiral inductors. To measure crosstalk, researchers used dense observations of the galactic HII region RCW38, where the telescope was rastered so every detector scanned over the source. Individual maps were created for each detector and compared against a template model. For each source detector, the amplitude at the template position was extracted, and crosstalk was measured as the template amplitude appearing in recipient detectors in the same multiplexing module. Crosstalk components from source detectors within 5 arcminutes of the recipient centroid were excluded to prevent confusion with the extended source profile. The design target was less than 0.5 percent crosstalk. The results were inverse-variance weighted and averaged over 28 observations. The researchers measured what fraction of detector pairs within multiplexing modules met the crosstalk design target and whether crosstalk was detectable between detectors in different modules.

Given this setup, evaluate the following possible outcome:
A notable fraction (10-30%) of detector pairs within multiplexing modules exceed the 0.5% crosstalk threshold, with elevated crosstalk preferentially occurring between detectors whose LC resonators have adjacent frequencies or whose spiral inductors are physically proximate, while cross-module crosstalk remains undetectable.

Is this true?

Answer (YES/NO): NO